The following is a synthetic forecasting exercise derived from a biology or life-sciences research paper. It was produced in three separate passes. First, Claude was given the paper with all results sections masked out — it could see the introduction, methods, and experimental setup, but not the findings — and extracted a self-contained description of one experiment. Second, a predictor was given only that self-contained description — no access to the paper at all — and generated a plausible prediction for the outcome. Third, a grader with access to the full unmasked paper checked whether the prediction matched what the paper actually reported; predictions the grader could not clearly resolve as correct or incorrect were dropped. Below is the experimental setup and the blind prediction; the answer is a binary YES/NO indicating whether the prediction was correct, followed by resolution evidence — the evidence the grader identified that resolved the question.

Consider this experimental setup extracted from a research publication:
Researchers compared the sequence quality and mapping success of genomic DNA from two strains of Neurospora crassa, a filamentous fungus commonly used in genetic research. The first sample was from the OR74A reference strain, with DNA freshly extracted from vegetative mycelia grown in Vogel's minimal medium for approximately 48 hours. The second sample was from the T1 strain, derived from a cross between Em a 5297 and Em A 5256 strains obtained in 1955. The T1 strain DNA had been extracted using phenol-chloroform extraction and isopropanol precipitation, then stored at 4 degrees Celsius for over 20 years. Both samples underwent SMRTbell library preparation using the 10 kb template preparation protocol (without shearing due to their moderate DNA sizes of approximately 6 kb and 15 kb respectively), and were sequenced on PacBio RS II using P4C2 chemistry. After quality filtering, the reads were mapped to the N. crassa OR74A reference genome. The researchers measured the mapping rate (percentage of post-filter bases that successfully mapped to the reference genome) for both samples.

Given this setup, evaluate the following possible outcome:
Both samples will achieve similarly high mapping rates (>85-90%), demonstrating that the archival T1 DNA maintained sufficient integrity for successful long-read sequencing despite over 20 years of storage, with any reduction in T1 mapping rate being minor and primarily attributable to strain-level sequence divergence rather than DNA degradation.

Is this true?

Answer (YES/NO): NO